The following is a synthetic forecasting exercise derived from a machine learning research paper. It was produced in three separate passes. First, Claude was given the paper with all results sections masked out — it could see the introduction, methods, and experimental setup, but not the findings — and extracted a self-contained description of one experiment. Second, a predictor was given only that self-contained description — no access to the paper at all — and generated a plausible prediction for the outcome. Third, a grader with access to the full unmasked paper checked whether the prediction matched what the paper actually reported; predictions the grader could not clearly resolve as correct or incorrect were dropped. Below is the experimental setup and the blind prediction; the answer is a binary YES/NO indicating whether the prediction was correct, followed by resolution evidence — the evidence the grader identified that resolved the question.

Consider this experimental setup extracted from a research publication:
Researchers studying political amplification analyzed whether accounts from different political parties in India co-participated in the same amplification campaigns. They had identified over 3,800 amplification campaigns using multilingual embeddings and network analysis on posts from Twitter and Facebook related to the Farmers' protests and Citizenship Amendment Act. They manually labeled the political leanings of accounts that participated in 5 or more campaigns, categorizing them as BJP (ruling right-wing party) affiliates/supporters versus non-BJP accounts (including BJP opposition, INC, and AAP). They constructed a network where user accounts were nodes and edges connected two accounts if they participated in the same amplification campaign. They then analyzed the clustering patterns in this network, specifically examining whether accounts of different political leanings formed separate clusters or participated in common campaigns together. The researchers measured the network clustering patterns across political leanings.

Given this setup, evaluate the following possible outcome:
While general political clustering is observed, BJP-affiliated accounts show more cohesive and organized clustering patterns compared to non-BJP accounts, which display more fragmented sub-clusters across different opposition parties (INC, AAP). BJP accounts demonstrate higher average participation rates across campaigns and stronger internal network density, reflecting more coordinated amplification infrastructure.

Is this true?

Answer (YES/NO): NO